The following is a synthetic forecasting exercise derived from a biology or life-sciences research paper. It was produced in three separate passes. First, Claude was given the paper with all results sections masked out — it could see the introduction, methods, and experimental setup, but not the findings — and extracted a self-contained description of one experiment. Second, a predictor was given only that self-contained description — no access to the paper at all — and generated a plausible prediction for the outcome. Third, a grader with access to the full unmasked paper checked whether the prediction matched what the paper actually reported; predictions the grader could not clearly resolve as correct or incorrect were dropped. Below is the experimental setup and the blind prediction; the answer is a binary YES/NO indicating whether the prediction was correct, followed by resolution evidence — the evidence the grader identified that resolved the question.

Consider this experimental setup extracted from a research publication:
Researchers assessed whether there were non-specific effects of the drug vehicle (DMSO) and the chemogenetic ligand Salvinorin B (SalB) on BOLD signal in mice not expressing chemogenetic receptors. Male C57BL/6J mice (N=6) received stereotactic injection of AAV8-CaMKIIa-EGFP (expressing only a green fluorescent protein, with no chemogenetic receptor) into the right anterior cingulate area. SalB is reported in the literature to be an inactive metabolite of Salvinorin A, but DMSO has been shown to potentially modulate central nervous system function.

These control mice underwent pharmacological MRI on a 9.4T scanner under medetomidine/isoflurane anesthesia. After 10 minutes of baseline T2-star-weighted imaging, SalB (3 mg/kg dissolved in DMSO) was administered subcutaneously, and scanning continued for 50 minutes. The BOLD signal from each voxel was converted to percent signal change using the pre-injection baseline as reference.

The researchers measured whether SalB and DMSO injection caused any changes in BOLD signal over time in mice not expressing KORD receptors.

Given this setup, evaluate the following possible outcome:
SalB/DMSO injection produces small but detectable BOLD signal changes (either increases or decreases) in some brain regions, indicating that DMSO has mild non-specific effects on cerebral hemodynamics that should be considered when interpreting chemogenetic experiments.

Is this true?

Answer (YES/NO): YES